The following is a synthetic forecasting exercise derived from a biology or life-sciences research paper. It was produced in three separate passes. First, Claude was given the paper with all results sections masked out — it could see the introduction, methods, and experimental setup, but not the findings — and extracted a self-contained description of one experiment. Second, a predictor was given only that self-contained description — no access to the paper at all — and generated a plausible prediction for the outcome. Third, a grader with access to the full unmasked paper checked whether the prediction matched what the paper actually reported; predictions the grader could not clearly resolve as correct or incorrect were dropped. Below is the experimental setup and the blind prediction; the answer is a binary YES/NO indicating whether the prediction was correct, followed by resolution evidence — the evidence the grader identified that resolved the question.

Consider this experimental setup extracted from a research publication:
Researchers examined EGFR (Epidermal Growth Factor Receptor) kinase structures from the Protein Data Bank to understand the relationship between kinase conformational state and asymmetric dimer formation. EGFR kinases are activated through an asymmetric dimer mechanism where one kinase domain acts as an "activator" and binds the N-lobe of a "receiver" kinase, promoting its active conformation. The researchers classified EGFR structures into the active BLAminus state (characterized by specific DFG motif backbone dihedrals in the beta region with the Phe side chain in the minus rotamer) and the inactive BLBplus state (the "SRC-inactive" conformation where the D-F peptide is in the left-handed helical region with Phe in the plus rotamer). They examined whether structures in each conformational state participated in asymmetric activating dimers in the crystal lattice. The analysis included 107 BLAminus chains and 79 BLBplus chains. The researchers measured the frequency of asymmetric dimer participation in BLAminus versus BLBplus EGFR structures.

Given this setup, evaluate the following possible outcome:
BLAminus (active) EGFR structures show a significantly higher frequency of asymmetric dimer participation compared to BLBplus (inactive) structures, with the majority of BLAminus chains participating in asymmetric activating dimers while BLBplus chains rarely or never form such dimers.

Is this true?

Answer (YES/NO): YES